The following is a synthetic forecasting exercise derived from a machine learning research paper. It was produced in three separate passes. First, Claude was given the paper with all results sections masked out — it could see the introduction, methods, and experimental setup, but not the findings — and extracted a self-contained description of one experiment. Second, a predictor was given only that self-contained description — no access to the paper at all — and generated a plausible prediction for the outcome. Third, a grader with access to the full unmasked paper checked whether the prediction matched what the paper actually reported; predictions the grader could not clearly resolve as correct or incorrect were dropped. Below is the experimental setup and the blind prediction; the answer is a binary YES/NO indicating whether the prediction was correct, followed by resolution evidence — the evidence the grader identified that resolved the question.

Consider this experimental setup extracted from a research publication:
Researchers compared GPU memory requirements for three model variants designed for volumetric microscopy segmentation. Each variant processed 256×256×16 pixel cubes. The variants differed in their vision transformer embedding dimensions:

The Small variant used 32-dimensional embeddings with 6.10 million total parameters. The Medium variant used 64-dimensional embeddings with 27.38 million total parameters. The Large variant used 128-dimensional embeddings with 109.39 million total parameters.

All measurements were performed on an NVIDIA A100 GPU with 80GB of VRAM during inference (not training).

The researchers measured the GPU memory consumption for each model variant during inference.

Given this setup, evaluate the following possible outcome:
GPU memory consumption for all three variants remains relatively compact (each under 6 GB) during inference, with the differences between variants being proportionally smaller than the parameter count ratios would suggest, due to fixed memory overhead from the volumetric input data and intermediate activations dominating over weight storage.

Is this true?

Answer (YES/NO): NO